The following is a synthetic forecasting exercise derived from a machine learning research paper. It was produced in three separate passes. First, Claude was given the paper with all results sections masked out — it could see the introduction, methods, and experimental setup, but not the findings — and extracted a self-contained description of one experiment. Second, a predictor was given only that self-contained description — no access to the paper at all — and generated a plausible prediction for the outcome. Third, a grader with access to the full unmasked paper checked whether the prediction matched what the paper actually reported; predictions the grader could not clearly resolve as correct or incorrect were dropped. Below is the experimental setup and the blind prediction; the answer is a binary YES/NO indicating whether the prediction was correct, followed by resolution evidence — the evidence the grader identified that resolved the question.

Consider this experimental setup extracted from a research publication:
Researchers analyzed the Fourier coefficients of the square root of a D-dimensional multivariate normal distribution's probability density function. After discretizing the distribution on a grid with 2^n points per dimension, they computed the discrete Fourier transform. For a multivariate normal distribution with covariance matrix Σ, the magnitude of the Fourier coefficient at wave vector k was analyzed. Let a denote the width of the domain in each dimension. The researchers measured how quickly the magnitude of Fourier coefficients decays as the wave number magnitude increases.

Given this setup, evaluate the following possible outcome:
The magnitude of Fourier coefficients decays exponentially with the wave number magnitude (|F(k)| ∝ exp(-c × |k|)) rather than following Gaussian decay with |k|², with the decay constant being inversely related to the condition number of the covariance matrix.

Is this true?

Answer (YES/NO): NO